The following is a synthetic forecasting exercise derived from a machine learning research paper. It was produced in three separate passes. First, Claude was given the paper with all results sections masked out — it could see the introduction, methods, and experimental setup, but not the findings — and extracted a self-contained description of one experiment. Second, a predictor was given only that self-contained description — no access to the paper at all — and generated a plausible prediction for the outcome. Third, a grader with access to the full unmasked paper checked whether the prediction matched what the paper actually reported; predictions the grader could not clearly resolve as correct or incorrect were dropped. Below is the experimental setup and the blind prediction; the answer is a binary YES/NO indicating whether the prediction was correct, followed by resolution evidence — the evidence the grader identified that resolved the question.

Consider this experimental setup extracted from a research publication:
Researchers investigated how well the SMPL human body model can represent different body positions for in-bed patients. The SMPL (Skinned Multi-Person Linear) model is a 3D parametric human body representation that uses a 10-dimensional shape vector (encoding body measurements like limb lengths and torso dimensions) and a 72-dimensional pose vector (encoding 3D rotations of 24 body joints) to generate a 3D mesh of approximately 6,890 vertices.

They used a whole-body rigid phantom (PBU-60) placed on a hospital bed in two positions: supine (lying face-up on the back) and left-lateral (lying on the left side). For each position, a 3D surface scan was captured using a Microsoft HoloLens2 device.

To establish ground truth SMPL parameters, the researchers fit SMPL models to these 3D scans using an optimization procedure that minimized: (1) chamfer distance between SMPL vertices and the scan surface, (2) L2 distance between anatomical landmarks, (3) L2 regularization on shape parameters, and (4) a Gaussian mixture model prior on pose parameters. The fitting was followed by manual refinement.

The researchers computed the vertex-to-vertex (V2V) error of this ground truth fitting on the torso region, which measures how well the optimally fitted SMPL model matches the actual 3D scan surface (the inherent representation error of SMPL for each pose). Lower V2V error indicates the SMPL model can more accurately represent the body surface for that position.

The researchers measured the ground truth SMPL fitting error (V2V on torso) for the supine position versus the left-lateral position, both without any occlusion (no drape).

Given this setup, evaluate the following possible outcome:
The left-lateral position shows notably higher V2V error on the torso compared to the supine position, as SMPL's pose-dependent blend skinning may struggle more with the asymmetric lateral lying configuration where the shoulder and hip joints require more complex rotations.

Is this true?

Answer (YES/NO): YES